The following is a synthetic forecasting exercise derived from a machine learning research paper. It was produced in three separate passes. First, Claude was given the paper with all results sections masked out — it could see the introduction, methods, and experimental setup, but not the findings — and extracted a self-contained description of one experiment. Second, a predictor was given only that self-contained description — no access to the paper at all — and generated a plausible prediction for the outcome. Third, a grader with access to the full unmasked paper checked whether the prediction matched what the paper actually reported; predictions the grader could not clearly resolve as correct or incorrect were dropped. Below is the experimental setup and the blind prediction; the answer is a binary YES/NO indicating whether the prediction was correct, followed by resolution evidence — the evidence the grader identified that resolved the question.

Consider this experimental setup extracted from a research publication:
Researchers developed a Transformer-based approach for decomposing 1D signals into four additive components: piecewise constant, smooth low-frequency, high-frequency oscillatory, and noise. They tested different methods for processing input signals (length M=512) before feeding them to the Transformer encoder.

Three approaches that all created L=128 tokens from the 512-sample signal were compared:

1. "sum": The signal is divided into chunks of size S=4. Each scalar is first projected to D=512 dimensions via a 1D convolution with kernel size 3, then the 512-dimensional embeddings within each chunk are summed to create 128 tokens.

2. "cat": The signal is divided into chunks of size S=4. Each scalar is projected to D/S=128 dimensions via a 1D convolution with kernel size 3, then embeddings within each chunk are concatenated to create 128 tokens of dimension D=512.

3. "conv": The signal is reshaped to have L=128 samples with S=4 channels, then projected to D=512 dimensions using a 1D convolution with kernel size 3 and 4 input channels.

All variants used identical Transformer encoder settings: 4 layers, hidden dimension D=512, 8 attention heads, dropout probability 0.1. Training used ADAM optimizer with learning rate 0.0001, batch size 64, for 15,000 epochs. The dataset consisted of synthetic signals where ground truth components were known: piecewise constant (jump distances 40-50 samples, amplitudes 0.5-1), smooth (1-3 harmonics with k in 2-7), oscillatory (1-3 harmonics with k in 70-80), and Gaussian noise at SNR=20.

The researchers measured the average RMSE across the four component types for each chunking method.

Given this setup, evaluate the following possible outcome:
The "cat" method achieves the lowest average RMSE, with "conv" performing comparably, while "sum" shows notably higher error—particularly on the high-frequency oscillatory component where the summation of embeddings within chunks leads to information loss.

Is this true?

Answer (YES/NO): NO